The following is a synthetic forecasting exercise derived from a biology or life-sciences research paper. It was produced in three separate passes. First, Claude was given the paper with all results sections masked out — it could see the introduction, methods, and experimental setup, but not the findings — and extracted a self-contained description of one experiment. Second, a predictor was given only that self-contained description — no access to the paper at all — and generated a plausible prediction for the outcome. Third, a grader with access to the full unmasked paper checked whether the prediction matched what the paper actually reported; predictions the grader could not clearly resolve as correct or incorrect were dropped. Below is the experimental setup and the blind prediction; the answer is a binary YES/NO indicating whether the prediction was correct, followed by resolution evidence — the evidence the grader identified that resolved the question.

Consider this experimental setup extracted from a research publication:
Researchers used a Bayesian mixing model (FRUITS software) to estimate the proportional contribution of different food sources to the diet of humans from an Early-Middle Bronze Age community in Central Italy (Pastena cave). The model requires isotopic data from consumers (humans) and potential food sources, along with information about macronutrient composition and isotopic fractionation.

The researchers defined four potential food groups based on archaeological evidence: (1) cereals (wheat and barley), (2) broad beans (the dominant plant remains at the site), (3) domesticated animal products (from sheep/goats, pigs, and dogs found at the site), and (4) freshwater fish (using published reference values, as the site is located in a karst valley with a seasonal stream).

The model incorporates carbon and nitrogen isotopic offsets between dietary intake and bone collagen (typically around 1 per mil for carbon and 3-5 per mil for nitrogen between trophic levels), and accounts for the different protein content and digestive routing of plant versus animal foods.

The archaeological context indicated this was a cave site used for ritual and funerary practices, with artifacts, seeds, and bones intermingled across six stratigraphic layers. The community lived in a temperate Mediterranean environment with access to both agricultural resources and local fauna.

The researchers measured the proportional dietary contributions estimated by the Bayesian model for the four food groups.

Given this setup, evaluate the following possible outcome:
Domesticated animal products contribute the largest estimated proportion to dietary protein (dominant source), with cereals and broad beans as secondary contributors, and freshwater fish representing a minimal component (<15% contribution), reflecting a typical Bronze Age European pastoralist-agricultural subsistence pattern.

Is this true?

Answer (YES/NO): NO